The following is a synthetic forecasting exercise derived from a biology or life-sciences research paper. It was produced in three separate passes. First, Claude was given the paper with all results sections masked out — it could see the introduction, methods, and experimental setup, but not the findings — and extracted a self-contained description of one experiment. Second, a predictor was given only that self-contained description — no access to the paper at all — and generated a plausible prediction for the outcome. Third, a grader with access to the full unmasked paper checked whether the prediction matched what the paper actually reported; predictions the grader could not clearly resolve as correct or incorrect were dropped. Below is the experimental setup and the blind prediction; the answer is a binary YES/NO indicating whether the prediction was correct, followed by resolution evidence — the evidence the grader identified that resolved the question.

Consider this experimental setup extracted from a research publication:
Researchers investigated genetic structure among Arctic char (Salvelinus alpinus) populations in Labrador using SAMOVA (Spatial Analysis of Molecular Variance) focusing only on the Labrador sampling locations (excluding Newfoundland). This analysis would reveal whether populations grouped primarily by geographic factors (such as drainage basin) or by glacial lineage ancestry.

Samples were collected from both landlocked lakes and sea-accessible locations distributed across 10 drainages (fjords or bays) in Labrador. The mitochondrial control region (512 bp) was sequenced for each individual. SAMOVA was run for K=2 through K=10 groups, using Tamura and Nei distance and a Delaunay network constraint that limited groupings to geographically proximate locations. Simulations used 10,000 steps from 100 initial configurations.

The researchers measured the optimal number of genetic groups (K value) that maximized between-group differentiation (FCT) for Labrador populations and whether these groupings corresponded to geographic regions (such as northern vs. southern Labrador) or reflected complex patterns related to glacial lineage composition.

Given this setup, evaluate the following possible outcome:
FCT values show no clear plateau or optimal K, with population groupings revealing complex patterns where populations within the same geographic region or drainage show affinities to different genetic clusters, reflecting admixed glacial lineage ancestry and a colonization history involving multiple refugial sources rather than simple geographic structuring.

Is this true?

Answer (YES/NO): NO